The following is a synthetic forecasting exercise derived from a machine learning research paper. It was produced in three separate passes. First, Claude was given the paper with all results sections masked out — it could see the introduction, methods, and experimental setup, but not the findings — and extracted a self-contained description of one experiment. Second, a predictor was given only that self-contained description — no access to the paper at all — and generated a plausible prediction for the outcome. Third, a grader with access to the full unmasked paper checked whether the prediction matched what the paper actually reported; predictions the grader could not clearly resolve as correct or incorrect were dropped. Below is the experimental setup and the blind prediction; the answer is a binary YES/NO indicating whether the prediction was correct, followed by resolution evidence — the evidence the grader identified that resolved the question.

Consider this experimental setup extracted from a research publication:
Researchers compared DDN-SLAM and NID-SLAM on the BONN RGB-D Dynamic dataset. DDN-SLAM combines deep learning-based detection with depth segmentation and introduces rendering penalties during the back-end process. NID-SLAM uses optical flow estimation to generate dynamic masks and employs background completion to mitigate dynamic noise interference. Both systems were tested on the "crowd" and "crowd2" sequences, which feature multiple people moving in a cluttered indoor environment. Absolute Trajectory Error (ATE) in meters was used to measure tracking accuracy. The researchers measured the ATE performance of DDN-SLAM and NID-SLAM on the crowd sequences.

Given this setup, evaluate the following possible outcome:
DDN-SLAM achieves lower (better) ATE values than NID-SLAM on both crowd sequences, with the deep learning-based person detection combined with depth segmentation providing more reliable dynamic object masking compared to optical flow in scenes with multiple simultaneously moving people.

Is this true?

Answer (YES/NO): YES